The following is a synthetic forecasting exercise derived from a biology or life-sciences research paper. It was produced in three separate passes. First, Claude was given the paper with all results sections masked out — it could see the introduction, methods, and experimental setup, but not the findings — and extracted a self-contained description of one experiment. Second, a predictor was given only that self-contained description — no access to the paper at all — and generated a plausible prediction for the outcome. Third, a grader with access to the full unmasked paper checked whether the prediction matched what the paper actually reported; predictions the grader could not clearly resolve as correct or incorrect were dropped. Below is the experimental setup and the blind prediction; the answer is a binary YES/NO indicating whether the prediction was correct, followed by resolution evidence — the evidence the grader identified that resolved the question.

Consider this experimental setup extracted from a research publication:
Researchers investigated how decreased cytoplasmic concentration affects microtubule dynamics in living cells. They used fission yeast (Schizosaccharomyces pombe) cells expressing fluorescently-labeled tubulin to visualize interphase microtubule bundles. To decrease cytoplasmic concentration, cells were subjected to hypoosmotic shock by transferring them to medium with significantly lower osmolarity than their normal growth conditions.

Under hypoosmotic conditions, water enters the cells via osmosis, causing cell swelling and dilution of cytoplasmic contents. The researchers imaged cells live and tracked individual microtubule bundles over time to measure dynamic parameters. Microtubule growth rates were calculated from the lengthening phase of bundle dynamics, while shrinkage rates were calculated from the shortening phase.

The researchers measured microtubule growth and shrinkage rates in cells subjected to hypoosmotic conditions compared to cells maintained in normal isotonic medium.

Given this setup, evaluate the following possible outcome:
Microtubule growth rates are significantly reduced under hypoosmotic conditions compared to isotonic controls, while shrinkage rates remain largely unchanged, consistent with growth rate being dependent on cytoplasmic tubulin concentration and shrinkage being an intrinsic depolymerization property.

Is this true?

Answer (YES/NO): NO